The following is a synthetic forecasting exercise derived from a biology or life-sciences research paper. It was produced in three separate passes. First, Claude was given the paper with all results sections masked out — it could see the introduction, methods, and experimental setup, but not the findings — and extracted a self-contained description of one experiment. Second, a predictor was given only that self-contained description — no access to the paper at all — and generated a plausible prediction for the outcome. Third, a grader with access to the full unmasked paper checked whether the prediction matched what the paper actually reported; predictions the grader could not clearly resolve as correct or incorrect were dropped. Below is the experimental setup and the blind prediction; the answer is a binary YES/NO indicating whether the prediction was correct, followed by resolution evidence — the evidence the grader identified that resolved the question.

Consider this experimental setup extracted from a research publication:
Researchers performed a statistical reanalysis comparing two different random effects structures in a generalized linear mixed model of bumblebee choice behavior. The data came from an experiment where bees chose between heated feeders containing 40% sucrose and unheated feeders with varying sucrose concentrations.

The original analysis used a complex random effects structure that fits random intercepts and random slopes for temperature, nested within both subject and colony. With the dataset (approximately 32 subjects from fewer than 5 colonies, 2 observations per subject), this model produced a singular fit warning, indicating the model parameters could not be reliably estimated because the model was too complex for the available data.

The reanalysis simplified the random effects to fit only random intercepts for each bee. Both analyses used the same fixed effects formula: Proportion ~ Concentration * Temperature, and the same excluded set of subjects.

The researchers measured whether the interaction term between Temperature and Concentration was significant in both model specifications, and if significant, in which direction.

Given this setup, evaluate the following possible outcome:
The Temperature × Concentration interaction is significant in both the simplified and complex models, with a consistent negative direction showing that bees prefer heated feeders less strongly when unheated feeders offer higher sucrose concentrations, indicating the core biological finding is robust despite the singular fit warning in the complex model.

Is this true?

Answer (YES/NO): NO